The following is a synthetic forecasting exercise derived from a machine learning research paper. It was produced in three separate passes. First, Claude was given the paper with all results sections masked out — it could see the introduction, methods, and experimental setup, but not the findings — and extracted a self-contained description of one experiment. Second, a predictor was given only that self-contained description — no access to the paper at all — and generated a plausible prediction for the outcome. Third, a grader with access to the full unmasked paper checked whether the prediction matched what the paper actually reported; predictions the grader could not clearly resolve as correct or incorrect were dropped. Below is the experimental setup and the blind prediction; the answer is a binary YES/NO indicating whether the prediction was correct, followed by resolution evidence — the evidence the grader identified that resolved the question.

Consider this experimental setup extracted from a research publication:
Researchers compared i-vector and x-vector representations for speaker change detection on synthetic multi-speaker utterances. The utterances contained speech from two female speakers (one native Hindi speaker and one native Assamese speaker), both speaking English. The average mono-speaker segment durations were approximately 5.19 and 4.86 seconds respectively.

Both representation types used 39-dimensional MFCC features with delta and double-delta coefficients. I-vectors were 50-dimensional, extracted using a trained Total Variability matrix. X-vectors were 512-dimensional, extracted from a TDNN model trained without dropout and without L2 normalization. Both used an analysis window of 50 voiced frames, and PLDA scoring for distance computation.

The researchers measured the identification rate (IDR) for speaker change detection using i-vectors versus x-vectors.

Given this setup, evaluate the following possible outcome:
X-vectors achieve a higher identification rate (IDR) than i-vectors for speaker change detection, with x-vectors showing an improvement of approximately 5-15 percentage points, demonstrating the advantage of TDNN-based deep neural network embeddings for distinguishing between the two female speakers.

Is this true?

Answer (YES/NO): NO